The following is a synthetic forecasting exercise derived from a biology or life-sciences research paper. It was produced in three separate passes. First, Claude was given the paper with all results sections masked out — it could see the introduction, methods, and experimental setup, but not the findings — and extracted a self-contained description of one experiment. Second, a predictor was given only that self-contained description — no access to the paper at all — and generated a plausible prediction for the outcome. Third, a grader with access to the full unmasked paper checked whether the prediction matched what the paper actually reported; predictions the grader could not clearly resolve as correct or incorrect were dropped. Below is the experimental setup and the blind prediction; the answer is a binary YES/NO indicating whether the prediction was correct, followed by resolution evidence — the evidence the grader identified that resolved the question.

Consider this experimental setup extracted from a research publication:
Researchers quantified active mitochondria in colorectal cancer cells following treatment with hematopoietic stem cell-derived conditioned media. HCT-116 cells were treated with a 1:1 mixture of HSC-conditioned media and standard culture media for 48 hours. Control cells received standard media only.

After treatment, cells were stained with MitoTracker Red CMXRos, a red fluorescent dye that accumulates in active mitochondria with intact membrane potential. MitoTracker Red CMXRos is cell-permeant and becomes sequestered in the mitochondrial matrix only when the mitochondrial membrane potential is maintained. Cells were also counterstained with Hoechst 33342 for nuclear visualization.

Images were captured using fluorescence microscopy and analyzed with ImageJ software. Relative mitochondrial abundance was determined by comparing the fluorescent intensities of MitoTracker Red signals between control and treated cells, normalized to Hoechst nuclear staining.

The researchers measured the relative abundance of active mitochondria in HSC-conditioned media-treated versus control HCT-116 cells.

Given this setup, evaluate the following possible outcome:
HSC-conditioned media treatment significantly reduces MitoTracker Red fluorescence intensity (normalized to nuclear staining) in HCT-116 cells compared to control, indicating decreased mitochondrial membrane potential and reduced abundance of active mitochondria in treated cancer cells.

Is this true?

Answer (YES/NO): YES